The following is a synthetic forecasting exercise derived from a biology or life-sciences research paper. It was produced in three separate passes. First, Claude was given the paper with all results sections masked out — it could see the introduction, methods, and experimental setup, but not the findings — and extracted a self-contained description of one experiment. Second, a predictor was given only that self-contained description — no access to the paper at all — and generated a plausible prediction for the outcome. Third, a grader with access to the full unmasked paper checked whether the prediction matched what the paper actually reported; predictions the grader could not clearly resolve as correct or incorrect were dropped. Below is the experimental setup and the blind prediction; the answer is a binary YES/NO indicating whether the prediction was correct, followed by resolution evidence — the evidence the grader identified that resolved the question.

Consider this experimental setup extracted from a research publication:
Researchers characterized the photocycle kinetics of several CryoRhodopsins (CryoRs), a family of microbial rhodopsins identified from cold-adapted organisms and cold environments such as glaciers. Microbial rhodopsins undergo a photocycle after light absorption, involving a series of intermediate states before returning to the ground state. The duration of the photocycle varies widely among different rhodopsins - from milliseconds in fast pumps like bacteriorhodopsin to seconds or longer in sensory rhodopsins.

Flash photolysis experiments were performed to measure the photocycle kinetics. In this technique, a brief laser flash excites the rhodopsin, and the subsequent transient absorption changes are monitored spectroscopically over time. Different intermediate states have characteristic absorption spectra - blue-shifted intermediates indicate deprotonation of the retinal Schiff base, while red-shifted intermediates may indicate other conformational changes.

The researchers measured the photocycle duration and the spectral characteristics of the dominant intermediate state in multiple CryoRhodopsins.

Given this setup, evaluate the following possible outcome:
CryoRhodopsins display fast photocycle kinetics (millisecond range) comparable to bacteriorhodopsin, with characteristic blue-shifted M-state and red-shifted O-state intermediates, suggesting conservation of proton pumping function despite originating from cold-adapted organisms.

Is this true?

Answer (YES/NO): NO